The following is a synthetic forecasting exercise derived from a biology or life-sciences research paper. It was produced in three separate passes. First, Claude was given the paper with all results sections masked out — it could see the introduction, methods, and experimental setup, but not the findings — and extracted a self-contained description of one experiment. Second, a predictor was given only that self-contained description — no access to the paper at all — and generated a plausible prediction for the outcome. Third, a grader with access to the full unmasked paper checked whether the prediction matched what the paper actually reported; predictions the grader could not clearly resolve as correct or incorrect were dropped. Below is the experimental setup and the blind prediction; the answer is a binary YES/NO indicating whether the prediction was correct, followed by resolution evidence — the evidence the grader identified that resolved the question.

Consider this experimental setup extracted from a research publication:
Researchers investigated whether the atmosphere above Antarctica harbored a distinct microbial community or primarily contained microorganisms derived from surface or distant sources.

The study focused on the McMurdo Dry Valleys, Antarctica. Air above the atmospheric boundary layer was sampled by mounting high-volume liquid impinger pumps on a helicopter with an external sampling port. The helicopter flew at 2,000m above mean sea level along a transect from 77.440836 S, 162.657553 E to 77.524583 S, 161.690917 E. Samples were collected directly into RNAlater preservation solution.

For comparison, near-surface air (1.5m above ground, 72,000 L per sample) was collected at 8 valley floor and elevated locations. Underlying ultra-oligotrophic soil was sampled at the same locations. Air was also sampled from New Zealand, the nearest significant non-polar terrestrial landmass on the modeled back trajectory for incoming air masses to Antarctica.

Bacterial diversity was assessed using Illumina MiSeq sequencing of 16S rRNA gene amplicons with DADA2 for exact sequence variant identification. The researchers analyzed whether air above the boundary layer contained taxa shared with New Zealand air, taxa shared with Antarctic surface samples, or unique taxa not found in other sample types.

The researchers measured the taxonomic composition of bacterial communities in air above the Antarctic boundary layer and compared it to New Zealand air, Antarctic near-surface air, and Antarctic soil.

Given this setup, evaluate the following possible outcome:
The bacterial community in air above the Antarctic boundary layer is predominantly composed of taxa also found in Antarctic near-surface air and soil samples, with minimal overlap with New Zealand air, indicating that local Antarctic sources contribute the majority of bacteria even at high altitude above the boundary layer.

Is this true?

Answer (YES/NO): NO